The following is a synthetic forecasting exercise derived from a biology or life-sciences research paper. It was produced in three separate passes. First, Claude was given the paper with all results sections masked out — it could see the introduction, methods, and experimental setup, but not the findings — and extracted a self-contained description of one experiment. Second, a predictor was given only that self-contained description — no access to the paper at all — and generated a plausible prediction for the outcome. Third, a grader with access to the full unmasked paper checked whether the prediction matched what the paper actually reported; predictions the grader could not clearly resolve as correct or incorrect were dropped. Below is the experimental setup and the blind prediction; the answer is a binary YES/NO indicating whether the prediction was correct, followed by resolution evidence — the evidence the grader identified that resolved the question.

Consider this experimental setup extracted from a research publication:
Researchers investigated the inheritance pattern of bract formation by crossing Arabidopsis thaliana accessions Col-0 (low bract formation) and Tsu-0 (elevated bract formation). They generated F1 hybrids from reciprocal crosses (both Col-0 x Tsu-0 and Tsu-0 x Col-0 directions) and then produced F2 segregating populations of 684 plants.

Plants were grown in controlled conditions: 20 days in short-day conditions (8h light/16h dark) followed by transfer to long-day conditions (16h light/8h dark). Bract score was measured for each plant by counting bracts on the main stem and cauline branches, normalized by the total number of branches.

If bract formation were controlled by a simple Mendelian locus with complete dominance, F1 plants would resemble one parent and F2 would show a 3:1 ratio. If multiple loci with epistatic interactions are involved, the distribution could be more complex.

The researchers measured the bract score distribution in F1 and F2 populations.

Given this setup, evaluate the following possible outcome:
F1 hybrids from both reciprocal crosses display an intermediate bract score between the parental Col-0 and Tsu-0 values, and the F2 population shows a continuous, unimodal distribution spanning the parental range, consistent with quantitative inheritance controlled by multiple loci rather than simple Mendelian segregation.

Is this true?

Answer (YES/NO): YES